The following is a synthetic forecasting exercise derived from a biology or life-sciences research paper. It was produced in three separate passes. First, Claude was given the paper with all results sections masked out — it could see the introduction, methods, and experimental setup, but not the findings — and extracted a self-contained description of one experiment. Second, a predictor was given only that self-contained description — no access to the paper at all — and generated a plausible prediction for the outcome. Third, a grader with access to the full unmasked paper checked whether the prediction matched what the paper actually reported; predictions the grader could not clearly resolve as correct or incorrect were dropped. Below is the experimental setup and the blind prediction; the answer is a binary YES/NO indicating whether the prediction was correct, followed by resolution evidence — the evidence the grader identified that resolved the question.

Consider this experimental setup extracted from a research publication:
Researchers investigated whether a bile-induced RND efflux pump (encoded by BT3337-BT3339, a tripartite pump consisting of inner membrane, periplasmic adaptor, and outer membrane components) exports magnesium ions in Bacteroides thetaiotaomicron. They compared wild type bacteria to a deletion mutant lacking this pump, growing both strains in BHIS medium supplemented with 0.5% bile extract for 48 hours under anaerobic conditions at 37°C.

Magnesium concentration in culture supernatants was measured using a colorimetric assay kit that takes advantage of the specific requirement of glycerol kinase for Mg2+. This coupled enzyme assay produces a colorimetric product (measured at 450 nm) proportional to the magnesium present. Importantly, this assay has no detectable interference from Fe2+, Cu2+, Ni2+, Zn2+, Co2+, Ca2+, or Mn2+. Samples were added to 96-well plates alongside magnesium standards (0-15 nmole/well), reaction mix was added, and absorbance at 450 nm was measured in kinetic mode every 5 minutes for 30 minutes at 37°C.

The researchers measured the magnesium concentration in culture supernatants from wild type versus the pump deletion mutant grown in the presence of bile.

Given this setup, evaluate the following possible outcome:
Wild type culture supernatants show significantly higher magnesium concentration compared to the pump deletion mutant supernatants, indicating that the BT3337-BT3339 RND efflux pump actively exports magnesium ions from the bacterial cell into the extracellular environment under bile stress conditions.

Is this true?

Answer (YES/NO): YES